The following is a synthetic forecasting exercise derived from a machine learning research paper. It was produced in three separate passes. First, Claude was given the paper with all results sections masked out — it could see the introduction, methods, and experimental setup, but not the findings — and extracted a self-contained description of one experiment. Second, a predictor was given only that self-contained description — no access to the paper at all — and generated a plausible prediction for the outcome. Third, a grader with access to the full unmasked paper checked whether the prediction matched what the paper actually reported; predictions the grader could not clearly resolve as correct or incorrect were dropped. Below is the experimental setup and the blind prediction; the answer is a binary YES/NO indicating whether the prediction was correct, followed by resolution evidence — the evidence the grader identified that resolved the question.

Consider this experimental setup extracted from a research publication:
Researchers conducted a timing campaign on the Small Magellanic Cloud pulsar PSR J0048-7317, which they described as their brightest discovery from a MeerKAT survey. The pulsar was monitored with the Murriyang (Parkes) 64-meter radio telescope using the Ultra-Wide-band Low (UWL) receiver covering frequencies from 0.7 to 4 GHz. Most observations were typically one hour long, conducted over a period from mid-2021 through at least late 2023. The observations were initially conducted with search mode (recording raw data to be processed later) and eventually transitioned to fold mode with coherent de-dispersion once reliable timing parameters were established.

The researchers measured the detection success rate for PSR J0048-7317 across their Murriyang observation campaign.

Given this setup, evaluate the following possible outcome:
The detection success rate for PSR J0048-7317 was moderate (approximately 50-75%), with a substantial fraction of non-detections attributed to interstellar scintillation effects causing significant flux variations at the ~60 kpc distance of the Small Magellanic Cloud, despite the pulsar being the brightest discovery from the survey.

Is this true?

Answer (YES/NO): NO